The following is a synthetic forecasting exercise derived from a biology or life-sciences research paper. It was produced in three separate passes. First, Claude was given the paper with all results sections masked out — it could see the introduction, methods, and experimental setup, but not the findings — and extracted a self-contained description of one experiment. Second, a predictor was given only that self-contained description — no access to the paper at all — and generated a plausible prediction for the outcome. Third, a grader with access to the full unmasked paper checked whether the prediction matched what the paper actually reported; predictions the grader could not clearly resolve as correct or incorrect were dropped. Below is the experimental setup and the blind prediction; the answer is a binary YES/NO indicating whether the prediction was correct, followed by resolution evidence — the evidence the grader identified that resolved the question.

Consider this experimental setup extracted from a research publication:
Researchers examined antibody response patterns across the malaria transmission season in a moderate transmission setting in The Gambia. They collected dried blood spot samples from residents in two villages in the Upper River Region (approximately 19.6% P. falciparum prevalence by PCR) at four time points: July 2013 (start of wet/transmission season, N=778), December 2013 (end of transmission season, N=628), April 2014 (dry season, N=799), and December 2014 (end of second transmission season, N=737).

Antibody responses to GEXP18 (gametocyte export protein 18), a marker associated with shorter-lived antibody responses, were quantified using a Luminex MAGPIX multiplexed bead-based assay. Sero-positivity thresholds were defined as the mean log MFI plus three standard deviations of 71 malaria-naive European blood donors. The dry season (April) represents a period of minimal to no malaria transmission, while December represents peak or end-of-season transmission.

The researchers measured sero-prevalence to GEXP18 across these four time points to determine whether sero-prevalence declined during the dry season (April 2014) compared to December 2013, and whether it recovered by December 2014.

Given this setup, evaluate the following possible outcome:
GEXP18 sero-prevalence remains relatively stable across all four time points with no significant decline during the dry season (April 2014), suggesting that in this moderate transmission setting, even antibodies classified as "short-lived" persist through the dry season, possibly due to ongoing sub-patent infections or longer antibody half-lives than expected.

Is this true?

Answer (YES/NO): YES